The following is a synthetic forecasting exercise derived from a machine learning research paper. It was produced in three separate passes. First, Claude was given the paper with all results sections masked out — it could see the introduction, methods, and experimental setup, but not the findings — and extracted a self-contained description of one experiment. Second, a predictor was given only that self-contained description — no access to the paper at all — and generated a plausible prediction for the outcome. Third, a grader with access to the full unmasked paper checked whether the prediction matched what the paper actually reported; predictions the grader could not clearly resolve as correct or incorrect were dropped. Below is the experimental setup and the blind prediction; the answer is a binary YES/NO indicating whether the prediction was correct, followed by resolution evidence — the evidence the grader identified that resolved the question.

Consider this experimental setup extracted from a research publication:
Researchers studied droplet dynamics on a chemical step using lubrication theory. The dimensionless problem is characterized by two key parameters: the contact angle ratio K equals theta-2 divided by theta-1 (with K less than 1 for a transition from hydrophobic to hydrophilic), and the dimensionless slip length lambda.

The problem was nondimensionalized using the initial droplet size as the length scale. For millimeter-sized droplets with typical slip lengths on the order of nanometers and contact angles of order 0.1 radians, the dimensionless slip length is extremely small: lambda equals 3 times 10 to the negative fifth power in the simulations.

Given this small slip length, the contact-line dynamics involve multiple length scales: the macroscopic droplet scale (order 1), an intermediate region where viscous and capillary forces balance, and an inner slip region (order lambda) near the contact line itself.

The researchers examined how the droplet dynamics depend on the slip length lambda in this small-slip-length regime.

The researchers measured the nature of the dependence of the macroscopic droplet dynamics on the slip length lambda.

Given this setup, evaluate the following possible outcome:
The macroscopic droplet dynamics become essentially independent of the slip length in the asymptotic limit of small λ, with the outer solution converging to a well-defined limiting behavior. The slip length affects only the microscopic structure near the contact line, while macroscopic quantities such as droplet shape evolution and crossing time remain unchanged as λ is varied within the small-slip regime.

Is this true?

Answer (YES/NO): NO